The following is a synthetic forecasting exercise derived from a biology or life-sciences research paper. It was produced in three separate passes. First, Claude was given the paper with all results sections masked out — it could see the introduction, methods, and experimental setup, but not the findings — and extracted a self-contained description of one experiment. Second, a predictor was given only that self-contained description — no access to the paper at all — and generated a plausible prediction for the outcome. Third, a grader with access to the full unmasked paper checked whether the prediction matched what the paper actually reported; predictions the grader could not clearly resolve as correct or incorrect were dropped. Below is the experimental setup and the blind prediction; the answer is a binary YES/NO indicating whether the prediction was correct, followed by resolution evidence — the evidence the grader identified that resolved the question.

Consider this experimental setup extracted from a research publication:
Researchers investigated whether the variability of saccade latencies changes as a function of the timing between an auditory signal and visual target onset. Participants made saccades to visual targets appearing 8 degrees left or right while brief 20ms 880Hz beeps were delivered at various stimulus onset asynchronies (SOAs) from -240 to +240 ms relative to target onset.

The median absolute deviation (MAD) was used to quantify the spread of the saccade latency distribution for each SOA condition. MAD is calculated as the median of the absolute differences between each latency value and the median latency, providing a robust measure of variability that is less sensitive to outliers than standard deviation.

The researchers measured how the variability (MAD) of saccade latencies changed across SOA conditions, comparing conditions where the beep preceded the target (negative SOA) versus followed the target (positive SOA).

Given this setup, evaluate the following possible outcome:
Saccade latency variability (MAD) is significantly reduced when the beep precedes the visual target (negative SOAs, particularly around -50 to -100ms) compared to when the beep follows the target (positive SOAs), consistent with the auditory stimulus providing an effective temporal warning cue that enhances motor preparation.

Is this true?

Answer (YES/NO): NO